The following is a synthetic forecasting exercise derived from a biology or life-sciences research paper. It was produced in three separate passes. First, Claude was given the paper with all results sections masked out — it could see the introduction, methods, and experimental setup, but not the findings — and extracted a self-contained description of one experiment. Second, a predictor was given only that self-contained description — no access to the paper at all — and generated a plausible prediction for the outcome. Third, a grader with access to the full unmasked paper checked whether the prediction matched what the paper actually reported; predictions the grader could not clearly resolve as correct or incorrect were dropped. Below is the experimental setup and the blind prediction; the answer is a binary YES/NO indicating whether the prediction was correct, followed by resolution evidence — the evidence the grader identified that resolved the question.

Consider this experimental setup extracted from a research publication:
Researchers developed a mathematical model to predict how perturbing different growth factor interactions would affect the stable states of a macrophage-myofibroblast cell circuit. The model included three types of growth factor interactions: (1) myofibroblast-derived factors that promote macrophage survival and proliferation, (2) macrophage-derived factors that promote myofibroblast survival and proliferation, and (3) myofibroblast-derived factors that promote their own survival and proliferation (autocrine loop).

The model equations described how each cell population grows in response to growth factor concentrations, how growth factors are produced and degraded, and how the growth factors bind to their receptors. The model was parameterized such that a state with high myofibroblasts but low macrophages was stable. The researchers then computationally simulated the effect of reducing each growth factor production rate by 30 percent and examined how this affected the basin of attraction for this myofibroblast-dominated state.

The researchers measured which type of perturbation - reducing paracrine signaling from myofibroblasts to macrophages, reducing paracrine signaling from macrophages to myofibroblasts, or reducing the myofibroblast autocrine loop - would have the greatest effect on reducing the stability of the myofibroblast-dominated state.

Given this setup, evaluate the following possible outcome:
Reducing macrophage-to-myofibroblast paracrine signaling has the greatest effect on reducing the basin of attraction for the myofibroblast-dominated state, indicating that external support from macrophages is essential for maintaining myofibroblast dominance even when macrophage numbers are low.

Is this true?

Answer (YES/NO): NO